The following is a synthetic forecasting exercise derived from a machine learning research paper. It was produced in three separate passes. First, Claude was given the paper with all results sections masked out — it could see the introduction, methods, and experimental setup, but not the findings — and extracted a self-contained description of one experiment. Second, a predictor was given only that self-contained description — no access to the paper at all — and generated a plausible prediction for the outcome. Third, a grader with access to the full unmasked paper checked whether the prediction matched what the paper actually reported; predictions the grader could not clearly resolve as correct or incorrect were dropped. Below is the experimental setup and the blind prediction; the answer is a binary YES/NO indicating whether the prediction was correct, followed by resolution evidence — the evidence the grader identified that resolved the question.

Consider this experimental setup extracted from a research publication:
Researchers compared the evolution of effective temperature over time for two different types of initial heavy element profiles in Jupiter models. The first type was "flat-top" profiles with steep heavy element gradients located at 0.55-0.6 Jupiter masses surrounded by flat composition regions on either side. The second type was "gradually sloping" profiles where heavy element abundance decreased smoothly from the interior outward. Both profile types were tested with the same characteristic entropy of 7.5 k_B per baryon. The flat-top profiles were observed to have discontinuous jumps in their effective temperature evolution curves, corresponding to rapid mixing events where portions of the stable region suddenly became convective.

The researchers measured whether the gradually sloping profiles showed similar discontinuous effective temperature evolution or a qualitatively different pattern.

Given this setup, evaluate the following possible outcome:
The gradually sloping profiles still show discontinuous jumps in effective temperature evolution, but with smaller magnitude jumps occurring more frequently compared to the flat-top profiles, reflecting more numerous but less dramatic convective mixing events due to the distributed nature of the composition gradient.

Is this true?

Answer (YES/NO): NO